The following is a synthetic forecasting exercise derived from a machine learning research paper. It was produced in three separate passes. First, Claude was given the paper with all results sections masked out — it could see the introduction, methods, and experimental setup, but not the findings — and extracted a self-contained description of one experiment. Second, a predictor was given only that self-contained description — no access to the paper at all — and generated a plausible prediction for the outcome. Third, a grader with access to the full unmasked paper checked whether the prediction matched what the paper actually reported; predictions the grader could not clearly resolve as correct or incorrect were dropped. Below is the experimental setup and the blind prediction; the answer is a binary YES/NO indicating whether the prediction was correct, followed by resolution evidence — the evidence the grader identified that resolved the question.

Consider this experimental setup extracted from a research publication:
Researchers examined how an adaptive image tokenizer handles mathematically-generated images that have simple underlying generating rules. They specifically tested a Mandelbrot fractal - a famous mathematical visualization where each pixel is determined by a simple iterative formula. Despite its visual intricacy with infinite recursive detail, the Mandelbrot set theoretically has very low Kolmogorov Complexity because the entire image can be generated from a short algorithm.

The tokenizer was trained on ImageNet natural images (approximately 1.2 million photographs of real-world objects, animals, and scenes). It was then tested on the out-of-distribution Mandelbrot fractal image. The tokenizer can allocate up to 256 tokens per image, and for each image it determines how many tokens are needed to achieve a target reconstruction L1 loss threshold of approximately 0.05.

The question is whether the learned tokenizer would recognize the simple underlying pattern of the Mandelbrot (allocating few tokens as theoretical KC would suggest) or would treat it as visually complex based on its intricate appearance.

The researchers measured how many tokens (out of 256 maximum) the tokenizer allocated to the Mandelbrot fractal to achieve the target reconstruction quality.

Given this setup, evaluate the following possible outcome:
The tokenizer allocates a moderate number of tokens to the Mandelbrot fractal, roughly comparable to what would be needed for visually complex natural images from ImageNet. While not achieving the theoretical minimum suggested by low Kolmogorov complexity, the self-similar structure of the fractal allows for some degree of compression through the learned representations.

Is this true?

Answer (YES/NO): NO